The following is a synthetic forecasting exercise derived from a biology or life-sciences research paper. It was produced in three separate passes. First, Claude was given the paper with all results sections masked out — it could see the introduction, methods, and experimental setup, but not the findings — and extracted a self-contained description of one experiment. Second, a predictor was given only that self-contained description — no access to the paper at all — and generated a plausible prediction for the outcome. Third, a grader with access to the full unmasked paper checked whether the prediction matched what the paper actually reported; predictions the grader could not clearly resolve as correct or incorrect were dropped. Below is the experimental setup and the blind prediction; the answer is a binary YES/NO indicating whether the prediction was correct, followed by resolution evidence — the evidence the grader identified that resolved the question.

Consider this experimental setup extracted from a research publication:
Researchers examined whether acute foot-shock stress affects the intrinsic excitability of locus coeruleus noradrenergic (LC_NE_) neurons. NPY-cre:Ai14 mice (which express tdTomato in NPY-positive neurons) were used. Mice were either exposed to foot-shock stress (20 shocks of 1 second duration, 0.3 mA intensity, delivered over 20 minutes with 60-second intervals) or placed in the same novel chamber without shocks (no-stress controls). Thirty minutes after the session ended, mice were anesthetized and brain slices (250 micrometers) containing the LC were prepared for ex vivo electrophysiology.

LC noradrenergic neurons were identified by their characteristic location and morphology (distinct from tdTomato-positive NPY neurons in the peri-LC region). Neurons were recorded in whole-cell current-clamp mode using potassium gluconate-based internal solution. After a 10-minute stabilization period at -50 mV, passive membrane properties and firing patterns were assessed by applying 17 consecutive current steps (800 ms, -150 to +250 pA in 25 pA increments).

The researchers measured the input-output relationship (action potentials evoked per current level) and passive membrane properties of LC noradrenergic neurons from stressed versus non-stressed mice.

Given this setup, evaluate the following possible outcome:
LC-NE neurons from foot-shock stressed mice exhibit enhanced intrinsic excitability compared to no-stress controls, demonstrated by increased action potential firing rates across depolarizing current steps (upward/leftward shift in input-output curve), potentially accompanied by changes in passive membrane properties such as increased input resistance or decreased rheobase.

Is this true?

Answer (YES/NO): YES